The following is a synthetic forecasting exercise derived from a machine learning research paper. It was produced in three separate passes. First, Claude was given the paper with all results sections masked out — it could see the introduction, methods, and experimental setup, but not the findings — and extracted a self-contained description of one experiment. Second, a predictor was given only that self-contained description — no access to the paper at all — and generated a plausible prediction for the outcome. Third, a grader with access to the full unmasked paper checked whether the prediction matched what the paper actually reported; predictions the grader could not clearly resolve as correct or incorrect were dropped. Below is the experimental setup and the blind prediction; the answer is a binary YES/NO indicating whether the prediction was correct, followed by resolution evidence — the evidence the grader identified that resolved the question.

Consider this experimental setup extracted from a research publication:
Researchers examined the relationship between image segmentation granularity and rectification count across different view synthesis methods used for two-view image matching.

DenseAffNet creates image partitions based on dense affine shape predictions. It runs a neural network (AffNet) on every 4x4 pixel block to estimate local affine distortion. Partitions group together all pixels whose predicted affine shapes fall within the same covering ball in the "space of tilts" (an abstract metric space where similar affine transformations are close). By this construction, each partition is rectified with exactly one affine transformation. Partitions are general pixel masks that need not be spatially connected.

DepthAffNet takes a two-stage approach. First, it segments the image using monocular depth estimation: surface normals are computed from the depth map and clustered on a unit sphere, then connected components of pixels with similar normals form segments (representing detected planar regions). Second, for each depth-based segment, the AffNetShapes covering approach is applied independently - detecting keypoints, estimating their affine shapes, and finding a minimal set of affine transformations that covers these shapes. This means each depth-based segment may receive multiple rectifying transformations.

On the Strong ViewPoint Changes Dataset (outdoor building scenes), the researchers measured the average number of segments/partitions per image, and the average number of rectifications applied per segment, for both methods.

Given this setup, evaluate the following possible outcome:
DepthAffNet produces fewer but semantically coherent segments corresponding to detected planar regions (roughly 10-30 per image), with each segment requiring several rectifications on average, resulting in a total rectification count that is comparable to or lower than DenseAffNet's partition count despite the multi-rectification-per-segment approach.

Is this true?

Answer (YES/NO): NO